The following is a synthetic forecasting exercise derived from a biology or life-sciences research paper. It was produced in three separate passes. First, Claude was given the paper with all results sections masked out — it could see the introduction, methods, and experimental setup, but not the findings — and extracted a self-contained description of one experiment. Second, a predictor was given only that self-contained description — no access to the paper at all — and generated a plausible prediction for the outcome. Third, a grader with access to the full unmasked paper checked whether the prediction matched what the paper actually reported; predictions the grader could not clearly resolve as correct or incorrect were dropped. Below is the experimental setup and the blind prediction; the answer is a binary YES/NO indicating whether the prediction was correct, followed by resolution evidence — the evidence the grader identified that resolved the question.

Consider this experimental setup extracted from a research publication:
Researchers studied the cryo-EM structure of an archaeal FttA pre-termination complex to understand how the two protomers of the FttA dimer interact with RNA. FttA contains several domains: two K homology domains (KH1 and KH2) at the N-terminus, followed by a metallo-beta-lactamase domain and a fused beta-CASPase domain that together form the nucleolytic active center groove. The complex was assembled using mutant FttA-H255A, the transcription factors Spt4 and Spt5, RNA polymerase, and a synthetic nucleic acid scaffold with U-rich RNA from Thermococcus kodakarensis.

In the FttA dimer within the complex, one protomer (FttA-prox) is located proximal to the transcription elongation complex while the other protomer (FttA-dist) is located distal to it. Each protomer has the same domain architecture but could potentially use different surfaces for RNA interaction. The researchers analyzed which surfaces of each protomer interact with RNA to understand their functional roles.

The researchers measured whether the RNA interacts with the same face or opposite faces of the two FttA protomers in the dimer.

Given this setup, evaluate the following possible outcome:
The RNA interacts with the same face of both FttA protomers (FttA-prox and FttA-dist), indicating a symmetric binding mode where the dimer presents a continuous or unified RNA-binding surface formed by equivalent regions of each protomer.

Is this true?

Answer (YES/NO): NO